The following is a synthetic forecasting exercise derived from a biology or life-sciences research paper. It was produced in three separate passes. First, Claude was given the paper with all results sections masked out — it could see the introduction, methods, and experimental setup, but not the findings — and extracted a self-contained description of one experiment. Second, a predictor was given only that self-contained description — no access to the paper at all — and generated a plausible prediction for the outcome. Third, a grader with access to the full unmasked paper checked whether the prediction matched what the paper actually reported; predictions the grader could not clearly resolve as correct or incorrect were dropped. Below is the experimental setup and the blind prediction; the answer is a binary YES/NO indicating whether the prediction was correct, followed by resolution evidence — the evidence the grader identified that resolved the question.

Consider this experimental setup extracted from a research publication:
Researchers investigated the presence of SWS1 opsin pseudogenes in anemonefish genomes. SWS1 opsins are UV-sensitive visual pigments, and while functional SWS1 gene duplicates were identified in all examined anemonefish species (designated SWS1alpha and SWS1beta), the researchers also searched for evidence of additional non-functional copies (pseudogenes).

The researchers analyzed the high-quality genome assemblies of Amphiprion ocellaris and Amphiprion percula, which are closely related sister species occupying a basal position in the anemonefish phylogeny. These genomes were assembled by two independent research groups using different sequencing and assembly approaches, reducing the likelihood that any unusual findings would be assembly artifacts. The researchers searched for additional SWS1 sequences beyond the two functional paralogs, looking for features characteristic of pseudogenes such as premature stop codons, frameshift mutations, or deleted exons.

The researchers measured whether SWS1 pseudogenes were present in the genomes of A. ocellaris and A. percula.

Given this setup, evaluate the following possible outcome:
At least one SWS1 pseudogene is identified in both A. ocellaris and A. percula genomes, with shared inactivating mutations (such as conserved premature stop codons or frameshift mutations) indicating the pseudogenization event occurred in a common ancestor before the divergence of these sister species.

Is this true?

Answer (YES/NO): NO